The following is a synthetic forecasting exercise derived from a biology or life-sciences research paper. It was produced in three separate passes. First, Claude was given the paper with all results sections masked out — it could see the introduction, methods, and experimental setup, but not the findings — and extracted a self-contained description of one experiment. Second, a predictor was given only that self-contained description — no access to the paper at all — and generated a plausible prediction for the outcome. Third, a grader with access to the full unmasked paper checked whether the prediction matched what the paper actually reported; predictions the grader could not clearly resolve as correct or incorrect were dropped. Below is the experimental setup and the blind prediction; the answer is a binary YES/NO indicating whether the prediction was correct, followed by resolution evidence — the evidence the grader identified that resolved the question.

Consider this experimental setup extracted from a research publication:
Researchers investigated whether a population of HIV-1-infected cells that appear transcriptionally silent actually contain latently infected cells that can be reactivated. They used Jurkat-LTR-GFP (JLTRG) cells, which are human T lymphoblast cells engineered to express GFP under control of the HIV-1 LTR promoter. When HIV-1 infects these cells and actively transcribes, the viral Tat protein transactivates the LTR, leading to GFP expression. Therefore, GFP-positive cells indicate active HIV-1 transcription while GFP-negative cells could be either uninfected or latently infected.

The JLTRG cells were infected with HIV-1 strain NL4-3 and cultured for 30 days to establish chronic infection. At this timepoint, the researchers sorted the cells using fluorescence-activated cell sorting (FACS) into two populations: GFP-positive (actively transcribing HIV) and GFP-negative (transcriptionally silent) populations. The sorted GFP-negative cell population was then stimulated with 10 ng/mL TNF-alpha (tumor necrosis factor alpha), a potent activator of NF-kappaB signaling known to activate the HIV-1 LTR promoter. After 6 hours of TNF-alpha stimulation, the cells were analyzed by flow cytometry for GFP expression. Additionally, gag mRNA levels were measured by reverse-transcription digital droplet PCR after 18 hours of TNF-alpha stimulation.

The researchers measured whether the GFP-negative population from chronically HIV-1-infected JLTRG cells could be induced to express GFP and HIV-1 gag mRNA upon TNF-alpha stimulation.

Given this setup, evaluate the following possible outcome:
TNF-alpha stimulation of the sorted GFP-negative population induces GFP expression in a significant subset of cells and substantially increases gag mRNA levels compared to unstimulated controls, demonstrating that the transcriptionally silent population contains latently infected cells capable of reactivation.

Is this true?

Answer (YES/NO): YES